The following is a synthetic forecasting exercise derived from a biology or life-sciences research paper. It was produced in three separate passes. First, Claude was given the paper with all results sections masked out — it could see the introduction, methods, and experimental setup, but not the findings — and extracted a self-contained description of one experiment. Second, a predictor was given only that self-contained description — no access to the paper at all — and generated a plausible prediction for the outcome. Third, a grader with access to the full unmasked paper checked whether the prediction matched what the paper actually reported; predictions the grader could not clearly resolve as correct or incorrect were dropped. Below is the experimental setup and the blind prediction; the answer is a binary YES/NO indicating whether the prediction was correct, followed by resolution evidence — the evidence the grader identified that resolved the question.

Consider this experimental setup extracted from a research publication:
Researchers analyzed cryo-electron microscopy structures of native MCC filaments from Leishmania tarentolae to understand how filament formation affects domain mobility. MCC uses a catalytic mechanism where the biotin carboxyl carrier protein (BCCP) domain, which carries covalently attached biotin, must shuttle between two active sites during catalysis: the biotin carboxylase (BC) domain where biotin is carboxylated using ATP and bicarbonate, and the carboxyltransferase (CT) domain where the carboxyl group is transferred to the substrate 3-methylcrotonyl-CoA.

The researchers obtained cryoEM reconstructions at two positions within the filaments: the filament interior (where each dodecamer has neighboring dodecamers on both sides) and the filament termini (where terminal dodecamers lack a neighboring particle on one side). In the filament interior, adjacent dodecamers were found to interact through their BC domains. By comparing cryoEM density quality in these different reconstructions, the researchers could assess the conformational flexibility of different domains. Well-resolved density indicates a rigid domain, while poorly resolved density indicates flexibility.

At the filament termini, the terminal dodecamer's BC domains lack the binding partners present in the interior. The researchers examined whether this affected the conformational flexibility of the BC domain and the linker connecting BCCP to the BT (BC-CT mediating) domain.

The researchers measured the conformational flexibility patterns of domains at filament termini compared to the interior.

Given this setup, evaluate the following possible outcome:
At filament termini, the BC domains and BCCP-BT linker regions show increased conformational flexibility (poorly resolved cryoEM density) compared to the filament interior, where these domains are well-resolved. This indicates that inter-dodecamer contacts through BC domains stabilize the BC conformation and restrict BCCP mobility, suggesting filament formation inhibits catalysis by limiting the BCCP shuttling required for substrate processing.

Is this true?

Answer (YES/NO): NO